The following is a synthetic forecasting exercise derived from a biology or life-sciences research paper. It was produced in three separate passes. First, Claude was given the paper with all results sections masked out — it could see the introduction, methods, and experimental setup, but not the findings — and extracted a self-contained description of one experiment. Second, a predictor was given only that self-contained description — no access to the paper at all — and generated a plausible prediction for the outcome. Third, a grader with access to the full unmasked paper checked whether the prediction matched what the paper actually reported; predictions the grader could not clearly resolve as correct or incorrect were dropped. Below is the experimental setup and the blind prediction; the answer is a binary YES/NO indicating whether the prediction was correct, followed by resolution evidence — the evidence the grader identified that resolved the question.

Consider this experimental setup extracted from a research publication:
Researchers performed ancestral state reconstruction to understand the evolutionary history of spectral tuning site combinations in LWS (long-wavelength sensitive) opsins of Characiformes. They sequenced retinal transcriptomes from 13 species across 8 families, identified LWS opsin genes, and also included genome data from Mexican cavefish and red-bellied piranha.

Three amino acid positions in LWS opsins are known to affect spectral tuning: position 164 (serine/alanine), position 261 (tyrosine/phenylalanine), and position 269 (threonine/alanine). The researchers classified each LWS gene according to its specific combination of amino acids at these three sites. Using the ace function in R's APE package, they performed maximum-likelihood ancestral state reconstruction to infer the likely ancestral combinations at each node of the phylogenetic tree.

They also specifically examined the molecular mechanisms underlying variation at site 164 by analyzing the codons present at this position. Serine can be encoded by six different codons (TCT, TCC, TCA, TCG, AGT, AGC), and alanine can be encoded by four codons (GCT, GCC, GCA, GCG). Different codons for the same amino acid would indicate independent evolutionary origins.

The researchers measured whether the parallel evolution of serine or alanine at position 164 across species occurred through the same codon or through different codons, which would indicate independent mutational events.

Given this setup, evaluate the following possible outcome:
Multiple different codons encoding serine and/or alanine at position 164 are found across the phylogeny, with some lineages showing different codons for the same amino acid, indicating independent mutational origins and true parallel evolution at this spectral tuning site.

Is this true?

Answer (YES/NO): YES